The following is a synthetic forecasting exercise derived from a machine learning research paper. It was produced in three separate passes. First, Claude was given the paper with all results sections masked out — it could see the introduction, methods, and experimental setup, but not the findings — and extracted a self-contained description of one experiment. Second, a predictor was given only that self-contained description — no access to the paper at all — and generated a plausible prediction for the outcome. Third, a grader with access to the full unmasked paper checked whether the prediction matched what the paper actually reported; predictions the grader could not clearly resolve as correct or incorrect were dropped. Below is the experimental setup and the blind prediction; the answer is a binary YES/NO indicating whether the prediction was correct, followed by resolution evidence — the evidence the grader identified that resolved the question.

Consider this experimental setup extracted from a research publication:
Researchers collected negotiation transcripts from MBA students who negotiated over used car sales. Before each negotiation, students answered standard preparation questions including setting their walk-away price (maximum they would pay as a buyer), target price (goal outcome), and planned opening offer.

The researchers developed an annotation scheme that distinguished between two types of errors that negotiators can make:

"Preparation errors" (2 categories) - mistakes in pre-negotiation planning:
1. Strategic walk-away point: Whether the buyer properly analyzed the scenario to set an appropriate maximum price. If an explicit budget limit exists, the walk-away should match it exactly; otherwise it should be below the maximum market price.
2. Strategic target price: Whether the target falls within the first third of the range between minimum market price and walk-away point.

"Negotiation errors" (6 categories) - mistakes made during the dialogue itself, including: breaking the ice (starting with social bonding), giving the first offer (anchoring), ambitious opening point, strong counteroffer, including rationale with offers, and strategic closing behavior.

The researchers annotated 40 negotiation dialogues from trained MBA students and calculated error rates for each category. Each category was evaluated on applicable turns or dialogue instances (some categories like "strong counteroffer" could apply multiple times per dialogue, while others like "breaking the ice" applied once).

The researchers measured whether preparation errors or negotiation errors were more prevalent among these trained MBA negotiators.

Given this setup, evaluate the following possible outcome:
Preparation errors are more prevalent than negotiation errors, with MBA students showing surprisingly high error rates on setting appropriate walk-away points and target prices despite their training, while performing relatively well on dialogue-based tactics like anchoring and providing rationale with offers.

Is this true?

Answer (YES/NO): NO